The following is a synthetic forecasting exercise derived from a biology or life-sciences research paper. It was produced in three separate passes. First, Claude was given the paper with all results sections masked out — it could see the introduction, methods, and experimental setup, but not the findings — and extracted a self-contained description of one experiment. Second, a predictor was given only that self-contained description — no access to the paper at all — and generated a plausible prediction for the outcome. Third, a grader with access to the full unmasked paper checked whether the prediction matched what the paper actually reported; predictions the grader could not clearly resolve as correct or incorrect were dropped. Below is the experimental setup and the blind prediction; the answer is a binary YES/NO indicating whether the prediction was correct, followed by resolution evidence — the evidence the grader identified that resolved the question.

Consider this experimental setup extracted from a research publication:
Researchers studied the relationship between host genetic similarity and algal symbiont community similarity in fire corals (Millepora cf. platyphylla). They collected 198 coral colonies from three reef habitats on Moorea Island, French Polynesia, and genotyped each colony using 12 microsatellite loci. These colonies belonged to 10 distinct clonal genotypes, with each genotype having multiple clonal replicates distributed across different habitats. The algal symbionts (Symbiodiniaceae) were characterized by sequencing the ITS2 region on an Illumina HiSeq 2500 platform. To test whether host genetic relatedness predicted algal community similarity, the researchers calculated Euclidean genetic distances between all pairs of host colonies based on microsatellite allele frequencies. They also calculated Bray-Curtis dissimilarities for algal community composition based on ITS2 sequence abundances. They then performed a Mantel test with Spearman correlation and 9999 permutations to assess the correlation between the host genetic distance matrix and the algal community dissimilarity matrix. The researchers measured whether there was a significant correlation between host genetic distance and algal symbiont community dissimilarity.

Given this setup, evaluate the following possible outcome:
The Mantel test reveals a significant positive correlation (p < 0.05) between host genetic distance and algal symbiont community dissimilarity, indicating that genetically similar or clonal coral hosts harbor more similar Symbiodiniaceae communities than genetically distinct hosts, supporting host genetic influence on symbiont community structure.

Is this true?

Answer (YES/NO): YES